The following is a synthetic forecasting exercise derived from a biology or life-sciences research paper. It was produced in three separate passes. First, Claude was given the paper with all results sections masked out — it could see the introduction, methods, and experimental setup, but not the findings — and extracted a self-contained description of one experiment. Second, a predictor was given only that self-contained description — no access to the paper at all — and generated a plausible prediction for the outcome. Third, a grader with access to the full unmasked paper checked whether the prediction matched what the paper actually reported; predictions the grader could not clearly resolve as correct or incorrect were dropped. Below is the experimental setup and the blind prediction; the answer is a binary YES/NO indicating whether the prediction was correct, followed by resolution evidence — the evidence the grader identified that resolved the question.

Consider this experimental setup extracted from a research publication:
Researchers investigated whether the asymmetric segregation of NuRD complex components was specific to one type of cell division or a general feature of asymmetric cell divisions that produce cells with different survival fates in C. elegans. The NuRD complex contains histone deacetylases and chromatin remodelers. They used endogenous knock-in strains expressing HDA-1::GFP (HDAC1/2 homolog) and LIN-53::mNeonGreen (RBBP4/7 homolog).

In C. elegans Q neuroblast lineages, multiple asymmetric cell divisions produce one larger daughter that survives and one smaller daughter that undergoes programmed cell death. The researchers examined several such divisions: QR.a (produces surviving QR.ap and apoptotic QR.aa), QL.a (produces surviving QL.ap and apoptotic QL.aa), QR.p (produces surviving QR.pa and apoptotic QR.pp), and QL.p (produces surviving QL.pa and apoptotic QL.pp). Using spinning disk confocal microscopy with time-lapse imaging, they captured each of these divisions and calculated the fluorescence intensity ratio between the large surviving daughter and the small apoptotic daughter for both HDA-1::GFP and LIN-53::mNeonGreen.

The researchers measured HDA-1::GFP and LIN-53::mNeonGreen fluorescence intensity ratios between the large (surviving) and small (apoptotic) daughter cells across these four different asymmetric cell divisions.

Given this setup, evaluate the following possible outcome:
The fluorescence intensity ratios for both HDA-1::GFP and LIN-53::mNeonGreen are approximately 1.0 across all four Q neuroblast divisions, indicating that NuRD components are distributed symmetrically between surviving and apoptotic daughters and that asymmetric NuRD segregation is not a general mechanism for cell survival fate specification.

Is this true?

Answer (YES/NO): NO